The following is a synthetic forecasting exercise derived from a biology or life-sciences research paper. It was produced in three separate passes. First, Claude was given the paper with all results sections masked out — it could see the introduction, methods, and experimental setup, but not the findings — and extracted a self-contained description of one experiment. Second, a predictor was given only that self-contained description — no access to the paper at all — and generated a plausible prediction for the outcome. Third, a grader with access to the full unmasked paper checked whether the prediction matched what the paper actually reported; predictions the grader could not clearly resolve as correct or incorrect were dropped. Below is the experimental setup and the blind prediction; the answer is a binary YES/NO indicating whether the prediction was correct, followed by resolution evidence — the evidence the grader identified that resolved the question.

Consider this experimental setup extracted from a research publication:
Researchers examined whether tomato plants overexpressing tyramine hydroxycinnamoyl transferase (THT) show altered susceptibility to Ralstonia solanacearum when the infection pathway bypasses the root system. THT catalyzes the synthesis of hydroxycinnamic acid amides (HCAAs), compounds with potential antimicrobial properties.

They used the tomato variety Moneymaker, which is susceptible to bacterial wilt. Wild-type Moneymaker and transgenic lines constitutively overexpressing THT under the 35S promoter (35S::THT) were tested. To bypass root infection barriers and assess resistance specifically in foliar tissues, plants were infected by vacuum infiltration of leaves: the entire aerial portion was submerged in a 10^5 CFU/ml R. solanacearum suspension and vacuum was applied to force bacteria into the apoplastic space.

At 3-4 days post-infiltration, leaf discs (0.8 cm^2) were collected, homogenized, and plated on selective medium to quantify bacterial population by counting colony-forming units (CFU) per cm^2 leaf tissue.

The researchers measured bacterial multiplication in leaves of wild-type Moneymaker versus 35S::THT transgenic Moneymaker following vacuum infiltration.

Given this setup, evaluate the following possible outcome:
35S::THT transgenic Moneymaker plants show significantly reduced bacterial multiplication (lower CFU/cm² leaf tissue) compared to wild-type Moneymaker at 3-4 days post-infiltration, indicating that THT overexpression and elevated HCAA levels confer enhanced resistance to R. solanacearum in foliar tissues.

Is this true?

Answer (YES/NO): YES